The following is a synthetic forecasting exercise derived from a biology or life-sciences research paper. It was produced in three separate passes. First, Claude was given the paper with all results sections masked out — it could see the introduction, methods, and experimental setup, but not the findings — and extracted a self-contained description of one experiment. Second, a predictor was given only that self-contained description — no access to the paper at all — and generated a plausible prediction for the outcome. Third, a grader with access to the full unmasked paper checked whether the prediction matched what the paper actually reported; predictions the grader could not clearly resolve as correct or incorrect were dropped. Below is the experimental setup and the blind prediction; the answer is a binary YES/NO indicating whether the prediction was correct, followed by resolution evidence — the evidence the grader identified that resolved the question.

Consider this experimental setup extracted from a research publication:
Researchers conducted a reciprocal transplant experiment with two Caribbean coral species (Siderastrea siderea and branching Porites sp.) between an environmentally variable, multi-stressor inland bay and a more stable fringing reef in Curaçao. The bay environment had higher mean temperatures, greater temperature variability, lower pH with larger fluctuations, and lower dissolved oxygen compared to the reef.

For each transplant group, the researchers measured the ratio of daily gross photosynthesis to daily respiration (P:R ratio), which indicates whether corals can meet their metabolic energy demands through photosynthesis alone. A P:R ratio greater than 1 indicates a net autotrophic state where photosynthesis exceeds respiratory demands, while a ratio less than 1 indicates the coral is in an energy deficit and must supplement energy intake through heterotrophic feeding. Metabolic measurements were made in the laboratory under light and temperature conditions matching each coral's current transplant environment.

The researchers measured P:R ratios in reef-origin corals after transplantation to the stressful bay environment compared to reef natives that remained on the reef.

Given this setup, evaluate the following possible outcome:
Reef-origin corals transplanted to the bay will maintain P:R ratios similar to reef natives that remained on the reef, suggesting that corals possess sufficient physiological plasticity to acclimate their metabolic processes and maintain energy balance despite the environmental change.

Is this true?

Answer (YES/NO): NO